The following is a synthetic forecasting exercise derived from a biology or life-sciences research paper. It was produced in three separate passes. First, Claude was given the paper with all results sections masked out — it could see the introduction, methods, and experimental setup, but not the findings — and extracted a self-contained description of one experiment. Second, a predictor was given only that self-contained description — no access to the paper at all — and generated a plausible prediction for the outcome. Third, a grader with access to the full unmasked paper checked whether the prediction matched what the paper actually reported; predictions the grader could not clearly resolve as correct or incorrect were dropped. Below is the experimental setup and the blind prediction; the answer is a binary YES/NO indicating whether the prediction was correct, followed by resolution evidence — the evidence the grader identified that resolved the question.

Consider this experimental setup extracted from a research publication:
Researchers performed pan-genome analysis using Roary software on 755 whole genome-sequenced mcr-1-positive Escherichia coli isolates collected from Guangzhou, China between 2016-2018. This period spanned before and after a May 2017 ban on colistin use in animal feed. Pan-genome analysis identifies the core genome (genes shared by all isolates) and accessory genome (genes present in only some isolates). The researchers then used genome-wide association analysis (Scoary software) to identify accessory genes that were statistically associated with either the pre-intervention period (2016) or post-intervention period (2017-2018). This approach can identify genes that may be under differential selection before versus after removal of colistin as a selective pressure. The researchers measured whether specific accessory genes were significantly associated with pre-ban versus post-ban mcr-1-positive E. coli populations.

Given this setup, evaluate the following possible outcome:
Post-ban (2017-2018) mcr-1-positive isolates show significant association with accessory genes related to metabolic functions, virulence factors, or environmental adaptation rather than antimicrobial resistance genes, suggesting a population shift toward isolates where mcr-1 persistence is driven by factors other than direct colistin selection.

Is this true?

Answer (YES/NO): NO